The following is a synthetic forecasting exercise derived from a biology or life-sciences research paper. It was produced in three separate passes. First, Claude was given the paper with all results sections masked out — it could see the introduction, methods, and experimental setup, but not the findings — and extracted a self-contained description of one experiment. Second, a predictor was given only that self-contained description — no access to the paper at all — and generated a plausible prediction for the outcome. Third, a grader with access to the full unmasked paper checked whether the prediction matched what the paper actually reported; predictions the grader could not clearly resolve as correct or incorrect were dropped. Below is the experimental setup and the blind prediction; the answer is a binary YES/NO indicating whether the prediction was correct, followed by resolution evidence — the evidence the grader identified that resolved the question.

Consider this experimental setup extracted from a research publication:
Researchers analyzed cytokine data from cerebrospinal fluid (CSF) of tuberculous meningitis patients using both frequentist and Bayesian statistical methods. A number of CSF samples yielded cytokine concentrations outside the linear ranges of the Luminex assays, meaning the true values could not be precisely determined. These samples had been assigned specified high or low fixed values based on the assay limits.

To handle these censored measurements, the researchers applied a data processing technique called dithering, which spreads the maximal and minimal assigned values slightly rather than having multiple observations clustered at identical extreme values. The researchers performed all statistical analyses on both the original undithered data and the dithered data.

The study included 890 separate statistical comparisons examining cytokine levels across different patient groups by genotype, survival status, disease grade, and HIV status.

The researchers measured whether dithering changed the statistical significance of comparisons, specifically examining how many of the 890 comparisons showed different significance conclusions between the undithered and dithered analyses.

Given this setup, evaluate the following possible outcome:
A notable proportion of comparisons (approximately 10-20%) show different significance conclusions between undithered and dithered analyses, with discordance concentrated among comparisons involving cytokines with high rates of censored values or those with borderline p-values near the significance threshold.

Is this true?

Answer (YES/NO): NO